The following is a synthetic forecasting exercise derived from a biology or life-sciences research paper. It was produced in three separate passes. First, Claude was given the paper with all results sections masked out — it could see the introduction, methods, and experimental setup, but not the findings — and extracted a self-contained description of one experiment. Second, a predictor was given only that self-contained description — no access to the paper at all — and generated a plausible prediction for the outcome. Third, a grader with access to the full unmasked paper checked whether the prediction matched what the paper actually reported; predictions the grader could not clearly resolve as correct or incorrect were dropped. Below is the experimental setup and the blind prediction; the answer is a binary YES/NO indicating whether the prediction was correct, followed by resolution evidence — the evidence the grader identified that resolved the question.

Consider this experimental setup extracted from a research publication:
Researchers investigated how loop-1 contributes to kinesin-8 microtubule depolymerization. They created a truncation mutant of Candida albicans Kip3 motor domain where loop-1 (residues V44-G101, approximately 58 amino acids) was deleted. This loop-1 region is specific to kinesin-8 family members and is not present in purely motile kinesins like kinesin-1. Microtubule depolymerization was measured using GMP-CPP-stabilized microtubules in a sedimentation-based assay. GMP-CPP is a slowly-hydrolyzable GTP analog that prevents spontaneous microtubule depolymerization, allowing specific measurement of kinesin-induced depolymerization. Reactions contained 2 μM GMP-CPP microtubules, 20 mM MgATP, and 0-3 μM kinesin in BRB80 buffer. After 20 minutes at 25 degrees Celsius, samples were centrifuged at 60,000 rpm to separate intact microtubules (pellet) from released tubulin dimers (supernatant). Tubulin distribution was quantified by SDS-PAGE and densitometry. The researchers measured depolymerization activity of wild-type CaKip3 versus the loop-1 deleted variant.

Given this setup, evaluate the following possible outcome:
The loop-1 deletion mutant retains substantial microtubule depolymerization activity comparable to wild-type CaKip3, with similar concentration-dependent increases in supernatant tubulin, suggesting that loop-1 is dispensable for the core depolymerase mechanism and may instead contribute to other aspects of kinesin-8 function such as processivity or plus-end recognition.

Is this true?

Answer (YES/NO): NO